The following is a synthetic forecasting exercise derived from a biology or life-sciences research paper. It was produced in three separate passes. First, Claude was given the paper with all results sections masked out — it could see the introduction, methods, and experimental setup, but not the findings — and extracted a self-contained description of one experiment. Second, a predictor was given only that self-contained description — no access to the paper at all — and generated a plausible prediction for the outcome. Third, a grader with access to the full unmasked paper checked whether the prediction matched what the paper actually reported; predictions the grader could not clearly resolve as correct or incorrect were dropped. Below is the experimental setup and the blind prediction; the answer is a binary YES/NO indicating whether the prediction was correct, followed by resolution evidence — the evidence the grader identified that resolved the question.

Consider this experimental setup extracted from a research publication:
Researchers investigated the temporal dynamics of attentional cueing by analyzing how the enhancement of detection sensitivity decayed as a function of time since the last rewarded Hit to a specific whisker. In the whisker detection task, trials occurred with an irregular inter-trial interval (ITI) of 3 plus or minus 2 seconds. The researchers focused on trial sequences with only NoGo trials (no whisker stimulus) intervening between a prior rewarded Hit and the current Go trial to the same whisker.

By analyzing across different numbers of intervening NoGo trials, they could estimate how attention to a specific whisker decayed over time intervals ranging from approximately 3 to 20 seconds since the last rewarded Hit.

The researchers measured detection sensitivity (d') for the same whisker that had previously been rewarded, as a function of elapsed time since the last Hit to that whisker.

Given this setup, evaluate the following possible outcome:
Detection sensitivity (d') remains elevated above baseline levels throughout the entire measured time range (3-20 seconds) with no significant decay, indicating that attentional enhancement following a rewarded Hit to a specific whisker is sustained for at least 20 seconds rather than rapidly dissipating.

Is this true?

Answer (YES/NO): NO